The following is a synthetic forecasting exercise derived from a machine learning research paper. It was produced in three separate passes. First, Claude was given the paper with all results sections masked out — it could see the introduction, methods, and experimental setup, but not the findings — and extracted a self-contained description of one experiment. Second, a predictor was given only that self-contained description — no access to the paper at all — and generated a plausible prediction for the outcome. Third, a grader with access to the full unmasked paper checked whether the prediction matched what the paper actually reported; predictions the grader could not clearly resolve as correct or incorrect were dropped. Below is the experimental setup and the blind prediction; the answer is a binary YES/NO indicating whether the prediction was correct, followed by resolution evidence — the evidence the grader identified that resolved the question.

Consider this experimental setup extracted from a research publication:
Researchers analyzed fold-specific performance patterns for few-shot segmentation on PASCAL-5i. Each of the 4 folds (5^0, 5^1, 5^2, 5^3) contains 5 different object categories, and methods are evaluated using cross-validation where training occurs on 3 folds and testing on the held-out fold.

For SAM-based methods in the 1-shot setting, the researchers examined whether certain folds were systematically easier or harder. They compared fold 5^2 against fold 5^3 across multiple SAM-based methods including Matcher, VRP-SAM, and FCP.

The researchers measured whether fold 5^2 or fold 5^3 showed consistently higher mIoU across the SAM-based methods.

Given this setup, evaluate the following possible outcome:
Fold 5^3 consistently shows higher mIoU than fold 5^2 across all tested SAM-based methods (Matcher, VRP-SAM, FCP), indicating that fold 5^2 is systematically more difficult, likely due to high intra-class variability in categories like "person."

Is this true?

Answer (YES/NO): NO